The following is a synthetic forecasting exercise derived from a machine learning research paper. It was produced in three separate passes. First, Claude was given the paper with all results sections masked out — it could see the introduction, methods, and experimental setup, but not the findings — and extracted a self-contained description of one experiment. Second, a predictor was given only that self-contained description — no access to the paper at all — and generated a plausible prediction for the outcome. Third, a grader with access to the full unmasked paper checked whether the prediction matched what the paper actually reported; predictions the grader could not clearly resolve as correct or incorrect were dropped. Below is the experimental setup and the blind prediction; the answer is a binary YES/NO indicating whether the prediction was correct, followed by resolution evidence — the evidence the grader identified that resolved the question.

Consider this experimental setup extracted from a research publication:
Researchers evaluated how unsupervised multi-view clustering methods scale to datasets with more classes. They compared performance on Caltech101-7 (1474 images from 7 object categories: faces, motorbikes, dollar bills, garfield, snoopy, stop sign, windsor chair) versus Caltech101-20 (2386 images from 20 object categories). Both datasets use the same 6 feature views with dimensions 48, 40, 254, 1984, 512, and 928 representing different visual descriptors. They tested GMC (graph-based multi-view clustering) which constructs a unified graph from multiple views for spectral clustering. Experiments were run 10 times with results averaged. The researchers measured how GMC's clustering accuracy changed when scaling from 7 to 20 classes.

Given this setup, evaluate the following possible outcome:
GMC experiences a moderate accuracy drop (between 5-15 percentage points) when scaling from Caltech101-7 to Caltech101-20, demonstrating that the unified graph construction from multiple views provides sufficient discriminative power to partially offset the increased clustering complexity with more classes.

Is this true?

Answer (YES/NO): NO